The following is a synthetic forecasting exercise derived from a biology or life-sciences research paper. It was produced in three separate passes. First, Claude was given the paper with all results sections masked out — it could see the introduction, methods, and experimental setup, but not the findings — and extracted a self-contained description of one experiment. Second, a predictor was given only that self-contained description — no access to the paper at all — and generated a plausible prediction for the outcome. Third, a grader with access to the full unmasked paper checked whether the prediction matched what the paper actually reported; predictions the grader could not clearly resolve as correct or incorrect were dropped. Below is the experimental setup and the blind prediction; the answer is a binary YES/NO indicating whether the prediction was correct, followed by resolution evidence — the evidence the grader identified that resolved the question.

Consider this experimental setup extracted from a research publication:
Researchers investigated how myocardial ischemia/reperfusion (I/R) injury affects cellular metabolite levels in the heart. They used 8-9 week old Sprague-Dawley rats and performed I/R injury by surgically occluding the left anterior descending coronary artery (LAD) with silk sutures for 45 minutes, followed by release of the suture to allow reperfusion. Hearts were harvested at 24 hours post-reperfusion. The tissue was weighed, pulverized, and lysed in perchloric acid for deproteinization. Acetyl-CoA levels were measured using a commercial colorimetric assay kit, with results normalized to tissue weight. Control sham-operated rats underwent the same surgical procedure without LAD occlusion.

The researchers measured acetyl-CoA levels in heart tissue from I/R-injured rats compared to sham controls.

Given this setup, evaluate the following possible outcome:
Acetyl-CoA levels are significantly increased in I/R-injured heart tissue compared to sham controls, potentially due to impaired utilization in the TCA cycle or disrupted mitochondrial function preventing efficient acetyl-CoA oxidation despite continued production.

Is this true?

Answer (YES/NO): NO